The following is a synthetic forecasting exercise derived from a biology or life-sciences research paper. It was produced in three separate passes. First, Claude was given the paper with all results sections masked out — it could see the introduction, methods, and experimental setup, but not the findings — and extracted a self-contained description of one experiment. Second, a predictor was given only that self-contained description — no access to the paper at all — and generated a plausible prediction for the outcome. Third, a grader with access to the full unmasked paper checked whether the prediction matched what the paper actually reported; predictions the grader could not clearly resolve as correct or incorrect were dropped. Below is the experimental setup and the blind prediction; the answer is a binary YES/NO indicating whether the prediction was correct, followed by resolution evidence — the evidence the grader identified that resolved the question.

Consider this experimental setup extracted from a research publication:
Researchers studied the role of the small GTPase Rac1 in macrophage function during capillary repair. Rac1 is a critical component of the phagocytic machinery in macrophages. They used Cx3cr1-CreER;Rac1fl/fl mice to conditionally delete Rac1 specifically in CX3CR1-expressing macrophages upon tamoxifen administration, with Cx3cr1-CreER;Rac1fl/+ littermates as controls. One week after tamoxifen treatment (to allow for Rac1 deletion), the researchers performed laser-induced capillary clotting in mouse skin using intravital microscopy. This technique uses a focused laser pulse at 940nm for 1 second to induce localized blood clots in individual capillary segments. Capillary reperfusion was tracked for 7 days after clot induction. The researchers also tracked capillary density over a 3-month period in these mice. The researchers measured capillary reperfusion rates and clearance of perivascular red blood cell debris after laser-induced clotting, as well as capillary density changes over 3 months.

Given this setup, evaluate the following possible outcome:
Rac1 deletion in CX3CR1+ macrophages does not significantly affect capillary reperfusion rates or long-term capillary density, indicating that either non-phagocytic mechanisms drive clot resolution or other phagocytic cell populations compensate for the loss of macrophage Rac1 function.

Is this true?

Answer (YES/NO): NO